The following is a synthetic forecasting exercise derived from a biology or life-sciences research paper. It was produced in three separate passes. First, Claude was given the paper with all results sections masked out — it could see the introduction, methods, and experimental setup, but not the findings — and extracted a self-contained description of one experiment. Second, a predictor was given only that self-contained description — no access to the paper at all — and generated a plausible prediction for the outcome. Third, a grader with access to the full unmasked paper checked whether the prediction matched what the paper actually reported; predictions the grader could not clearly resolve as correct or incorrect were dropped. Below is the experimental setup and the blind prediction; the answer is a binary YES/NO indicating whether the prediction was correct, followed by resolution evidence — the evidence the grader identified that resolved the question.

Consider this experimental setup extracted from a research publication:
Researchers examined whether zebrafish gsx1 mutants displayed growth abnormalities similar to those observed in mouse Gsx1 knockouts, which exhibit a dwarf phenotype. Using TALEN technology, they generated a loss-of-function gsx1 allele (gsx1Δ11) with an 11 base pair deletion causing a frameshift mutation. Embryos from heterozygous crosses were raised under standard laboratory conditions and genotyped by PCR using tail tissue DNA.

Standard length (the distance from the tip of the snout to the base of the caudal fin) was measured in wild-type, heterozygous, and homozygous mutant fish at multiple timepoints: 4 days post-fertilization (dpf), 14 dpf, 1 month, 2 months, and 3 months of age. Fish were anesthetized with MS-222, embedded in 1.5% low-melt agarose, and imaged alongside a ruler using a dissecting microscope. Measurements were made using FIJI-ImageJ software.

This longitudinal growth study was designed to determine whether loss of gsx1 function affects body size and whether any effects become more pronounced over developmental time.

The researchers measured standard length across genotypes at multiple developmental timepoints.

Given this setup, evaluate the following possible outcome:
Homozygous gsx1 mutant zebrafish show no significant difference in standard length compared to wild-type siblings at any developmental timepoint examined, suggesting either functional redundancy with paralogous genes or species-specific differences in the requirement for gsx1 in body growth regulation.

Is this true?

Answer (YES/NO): NO